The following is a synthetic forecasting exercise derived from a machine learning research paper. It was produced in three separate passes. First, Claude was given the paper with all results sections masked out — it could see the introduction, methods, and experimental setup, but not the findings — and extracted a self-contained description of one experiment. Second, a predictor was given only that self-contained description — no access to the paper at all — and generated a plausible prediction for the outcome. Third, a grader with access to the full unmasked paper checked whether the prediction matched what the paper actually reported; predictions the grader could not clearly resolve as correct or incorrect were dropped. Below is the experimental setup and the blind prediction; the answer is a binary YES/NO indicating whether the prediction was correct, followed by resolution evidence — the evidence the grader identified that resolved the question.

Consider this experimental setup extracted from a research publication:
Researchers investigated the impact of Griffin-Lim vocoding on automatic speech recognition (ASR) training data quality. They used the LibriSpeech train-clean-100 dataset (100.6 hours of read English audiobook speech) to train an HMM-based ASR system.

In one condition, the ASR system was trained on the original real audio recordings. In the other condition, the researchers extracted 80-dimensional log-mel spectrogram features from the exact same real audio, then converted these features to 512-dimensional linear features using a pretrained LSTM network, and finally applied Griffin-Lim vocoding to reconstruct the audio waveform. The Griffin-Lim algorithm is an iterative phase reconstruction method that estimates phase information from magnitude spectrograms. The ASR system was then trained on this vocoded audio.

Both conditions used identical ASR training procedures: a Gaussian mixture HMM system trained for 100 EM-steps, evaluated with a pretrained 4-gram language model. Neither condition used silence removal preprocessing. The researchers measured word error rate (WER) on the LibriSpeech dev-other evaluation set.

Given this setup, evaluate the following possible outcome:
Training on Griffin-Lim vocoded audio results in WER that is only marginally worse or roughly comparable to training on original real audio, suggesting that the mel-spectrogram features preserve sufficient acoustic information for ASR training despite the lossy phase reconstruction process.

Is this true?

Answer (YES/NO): YES